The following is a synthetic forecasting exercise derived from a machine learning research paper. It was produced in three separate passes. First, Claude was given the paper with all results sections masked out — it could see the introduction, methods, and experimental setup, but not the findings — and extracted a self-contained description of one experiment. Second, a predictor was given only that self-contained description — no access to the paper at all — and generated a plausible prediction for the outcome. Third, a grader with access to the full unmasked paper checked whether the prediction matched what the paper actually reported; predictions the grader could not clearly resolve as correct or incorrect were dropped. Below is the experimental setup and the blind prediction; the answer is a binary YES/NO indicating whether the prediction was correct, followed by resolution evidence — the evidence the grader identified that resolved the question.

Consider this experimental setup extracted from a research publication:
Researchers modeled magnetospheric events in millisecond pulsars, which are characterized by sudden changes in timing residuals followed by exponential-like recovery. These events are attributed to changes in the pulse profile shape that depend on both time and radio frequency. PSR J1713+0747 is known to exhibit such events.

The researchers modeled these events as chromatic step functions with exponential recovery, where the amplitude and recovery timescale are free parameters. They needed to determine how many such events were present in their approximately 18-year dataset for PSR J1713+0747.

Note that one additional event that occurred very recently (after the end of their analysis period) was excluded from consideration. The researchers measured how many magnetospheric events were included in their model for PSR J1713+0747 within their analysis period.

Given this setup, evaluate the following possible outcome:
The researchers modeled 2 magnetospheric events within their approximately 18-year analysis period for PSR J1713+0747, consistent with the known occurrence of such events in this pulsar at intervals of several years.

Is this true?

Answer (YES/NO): YES